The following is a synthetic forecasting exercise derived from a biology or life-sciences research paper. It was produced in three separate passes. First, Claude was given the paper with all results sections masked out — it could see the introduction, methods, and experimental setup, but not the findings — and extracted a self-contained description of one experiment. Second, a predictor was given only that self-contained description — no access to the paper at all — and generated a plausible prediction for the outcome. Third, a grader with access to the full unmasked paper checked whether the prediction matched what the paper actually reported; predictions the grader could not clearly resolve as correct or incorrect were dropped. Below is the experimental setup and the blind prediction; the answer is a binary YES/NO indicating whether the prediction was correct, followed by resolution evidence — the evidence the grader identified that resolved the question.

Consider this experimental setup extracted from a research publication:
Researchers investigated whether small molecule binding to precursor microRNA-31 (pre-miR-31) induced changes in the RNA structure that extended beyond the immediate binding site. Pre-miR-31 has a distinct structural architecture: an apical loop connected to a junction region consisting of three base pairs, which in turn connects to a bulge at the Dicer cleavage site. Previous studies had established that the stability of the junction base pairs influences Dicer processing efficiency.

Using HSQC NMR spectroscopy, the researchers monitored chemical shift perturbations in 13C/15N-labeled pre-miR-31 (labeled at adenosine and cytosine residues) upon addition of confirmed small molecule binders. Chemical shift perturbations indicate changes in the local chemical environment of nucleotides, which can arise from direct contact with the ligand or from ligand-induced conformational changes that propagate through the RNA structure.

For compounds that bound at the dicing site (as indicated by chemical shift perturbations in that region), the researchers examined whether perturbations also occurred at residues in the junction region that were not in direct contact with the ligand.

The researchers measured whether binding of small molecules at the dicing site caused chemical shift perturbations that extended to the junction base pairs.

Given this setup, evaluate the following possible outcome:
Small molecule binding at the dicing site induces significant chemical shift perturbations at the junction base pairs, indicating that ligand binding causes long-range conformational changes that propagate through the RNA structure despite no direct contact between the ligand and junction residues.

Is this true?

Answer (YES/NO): YES